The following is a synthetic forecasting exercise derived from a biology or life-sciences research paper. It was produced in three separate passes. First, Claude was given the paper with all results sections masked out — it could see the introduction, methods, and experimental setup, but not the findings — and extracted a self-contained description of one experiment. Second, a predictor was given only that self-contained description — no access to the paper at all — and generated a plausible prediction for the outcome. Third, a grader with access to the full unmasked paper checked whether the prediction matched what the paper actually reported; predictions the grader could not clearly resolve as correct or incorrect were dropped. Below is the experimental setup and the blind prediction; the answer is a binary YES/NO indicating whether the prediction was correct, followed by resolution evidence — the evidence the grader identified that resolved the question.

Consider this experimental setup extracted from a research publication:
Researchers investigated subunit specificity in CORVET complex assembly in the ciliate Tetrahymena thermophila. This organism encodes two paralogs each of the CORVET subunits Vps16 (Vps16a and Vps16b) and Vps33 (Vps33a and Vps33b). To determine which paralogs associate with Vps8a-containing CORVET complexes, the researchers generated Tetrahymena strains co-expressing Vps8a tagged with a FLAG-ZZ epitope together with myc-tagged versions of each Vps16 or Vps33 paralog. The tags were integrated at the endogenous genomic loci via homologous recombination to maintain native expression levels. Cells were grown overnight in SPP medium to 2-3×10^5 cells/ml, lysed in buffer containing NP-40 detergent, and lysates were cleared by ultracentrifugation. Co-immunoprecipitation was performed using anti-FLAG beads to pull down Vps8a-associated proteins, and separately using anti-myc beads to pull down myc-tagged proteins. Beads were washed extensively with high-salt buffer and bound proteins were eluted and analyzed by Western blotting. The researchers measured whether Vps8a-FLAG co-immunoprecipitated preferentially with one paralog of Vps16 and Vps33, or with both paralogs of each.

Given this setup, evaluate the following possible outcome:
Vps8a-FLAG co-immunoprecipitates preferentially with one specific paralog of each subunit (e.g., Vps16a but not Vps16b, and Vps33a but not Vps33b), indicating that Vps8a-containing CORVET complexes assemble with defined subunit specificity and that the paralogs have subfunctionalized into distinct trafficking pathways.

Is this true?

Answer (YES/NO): YES